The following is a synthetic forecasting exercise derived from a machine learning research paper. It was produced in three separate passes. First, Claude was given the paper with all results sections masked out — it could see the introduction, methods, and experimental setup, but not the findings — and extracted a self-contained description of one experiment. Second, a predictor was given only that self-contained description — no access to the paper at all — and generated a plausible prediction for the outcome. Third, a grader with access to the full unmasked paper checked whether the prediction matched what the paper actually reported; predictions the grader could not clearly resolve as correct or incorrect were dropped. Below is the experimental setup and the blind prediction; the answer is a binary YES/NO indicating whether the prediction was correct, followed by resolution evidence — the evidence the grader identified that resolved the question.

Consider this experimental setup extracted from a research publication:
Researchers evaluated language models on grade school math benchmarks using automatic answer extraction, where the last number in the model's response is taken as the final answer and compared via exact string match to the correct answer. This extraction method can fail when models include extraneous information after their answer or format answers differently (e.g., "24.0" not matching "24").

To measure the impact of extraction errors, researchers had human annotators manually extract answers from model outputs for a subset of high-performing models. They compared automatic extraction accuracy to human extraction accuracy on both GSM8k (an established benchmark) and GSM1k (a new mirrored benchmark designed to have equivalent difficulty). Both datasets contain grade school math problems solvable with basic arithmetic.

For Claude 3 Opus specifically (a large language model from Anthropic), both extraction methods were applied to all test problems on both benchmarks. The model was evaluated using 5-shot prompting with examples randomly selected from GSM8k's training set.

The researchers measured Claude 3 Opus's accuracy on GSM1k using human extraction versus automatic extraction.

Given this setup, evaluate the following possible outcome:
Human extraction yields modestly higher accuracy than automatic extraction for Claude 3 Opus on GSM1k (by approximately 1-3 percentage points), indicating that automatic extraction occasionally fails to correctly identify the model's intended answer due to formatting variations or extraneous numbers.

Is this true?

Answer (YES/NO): NO